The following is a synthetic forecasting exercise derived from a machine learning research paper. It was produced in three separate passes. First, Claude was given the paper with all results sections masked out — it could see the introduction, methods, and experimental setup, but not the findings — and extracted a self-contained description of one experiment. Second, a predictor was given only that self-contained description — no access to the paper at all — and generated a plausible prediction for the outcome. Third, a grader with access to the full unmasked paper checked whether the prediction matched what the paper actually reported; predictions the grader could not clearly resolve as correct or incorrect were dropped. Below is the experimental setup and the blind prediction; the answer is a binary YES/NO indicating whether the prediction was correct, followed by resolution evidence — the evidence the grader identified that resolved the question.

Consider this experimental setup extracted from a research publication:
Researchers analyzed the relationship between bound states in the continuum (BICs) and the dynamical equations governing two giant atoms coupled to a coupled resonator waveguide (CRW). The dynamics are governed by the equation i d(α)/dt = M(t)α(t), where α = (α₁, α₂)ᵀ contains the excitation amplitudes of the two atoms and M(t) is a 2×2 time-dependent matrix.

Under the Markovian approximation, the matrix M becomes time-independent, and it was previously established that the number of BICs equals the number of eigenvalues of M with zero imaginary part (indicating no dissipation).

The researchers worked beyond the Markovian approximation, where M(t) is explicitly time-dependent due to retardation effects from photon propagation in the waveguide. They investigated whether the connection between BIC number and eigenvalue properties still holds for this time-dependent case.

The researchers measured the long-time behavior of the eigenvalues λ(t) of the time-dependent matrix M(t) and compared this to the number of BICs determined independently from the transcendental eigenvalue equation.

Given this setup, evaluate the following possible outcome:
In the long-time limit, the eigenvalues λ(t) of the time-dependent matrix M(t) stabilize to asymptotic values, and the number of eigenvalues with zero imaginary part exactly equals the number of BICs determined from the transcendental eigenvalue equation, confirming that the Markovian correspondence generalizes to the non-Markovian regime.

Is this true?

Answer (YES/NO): YES